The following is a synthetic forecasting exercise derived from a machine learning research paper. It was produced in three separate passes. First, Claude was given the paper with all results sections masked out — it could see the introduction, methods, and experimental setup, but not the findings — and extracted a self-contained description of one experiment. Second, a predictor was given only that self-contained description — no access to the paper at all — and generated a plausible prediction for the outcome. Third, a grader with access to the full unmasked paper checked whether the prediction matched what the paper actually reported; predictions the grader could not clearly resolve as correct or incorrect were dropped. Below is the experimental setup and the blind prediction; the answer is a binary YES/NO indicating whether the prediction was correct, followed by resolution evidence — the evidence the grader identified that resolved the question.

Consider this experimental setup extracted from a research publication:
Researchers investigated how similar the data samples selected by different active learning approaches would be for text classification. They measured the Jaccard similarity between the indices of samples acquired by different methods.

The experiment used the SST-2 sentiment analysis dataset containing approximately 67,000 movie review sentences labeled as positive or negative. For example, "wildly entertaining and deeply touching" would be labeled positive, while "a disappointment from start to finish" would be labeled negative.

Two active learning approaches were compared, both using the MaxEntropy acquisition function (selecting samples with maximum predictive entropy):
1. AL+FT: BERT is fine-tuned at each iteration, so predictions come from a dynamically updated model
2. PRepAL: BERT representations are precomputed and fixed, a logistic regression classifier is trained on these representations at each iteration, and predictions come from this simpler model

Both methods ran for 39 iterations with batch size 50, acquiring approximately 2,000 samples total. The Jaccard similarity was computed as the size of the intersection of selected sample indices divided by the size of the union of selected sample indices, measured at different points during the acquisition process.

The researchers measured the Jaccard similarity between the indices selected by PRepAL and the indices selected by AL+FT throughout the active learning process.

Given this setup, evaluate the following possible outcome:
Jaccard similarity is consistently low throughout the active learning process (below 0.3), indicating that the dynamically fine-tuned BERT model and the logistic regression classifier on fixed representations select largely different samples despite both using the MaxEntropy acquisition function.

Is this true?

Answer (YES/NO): NO